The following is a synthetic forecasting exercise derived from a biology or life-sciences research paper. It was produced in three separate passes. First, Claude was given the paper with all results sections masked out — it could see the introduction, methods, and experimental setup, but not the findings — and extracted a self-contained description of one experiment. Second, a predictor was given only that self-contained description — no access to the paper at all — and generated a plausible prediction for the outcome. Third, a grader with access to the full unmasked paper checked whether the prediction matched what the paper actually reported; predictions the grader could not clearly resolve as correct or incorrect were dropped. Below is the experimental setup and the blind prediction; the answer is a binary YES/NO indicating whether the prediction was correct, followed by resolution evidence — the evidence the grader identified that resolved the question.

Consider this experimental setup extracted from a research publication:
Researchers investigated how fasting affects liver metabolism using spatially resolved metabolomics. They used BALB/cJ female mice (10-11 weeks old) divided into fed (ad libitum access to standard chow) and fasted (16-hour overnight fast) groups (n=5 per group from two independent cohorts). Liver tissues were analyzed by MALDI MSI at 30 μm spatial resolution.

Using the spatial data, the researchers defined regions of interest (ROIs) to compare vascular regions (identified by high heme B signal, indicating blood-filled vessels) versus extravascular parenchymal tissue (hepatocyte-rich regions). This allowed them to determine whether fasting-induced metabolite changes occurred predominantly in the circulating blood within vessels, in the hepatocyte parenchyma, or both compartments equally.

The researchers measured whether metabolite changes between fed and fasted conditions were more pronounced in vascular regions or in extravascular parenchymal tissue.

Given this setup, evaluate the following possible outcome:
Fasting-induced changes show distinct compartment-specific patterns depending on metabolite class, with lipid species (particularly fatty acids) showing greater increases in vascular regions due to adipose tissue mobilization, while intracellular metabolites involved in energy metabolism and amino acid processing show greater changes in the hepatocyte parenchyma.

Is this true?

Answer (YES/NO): NO